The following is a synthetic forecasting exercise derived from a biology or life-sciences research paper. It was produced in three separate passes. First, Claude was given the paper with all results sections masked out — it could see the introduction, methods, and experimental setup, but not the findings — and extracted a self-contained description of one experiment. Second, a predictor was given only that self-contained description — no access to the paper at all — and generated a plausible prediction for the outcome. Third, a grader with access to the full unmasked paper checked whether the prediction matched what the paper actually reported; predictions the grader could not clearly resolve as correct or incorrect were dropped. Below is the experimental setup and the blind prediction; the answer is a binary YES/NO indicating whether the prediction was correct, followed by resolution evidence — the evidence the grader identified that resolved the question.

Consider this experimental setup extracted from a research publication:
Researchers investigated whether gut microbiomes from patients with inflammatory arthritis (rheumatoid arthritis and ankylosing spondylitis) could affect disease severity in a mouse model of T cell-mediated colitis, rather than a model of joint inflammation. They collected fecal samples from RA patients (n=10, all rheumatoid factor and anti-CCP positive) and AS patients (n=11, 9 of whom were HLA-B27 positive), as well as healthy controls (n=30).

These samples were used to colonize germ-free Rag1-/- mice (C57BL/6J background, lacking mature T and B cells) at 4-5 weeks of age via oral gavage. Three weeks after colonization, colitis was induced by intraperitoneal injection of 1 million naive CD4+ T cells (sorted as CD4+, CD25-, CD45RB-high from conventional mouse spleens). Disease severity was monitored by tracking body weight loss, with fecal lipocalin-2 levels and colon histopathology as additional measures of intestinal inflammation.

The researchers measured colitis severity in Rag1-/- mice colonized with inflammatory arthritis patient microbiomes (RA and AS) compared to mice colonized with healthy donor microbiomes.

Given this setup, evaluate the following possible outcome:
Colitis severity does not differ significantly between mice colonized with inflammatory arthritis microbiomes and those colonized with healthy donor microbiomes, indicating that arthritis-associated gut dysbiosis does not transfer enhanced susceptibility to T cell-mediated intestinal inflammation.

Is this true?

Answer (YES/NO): NO